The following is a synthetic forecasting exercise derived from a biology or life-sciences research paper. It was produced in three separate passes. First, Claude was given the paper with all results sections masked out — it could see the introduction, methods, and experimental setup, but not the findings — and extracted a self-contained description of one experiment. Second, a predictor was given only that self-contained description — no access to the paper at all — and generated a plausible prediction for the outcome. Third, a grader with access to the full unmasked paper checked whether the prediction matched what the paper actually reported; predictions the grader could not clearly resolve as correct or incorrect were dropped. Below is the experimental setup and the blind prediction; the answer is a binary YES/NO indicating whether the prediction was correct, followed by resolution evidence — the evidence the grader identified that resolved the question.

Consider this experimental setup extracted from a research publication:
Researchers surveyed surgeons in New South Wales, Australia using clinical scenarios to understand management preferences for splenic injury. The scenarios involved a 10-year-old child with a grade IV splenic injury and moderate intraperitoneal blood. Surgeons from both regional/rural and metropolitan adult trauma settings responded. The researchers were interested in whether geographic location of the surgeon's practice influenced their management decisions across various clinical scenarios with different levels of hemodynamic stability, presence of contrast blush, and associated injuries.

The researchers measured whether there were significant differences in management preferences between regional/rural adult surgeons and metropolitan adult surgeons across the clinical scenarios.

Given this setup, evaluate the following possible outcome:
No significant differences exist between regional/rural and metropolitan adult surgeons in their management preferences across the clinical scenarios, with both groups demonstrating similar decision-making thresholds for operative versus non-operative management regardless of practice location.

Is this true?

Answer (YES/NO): YES